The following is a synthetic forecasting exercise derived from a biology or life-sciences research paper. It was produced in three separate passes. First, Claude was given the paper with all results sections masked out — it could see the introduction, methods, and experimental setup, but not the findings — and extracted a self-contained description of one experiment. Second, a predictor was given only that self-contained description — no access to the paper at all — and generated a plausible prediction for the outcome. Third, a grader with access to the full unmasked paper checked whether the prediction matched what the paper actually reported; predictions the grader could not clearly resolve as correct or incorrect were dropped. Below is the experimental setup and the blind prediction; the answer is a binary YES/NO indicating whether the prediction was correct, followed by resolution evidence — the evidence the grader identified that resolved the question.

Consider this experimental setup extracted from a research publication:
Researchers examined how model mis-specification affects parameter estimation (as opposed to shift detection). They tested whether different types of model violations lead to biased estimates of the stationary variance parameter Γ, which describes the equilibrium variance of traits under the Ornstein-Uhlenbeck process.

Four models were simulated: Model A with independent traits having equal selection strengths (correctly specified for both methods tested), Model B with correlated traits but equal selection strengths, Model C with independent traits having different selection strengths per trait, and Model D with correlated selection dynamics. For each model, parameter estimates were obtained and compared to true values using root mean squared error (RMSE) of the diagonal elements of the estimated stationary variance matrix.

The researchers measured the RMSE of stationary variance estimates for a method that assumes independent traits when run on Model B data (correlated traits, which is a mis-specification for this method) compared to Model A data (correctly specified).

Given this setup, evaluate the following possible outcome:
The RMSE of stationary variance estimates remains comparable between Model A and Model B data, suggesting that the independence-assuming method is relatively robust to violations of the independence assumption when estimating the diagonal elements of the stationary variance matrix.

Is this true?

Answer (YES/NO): NO